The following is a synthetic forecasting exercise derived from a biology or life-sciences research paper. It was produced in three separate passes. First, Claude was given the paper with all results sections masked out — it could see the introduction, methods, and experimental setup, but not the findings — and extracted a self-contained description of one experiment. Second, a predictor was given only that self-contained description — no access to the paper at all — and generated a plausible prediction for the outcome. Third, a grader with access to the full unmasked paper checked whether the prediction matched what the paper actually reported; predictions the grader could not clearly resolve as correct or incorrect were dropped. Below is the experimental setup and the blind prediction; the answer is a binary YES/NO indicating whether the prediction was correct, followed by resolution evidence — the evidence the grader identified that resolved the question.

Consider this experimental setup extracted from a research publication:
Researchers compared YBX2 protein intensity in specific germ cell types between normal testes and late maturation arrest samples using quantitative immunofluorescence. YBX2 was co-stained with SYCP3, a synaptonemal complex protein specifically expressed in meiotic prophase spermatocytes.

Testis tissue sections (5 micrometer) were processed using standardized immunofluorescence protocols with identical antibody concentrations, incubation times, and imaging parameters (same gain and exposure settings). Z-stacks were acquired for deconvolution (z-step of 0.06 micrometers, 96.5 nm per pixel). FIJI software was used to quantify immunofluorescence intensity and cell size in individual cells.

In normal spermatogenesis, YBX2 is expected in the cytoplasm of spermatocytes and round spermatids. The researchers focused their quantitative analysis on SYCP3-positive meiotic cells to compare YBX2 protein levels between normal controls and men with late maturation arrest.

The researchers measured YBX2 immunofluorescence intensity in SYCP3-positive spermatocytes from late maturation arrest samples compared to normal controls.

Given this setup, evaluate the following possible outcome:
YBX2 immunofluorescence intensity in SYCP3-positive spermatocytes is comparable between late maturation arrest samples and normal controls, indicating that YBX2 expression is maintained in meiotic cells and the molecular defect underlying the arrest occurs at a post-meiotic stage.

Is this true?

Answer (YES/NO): NO